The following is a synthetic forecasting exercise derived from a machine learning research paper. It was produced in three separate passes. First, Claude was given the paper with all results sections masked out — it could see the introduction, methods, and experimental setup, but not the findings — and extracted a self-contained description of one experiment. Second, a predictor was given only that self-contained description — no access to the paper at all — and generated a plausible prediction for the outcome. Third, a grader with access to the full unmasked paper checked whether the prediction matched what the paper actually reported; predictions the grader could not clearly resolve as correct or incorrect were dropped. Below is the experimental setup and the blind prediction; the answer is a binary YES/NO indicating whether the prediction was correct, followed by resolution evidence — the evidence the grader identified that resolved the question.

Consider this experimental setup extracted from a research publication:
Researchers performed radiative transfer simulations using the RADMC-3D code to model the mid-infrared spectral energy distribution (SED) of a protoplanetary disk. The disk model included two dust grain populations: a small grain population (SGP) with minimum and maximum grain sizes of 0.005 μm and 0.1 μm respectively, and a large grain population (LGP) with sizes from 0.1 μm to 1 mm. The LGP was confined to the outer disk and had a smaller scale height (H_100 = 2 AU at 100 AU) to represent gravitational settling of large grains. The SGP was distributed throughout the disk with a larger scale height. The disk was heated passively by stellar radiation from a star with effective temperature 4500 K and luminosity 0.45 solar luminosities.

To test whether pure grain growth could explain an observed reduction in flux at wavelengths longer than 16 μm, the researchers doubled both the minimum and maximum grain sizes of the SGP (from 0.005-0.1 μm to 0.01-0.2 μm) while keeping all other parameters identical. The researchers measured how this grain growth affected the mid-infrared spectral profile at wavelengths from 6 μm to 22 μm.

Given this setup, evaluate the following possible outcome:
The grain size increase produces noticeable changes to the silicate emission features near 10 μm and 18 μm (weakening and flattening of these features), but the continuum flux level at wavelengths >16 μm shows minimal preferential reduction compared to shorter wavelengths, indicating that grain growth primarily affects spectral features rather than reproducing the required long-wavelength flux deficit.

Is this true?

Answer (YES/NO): NO